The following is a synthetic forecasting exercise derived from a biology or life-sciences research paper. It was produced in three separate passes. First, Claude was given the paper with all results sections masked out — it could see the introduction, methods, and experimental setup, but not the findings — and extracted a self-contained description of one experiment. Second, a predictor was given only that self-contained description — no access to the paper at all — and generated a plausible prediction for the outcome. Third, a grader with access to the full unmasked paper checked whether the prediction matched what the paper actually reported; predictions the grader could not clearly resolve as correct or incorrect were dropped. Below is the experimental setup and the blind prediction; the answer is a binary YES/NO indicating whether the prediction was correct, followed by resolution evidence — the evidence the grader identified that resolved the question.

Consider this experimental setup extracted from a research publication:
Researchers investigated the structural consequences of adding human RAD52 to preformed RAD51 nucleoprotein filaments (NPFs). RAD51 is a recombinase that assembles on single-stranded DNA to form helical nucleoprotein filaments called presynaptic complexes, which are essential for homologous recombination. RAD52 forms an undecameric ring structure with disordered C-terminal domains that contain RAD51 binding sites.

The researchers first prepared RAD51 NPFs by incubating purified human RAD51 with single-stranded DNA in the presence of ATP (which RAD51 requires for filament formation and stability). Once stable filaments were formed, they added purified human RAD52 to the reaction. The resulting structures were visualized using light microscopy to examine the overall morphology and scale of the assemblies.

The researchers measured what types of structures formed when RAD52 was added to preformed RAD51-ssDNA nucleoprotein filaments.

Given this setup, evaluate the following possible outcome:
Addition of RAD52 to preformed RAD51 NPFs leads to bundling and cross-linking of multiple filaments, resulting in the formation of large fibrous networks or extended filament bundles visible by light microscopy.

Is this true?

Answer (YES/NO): YES